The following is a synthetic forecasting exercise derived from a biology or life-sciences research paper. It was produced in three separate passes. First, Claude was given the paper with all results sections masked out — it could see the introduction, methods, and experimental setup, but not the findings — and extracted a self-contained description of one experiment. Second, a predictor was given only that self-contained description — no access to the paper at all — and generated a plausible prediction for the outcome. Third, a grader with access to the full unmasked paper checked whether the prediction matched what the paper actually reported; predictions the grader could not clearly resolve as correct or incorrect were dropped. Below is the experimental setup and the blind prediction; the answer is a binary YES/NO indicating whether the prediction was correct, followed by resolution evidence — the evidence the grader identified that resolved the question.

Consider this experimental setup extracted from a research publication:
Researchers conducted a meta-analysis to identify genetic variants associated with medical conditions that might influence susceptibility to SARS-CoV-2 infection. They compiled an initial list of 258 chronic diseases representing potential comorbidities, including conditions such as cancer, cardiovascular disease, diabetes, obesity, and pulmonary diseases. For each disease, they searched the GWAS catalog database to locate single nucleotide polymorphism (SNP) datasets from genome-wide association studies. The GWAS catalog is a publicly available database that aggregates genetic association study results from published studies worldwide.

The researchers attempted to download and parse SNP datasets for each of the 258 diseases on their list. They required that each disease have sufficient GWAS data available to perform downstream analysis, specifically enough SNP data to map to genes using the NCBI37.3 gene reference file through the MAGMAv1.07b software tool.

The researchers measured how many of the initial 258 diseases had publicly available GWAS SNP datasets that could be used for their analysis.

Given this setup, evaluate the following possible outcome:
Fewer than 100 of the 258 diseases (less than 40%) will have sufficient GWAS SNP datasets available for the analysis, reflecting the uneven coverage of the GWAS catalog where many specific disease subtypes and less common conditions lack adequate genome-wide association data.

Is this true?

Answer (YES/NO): NO